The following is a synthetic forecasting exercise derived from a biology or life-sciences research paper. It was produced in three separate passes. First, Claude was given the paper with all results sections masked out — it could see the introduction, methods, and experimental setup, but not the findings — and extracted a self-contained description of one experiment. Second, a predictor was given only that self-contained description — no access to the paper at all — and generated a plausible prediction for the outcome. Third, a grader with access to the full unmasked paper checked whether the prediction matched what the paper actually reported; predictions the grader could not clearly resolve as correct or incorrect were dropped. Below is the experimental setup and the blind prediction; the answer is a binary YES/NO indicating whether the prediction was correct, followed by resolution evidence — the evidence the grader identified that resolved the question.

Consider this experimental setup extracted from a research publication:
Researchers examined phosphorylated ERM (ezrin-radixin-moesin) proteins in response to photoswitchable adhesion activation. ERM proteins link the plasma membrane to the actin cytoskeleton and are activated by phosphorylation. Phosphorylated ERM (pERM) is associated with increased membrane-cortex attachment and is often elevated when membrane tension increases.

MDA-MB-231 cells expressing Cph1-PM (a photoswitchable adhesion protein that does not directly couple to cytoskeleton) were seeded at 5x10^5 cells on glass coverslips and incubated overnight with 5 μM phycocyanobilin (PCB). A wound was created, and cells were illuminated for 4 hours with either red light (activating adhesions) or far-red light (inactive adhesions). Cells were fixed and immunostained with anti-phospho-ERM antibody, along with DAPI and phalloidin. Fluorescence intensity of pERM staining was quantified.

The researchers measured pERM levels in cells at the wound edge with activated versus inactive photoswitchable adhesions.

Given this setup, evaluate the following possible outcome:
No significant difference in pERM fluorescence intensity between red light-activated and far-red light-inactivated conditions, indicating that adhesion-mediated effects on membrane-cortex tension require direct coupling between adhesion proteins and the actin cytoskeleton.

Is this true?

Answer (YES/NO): NO